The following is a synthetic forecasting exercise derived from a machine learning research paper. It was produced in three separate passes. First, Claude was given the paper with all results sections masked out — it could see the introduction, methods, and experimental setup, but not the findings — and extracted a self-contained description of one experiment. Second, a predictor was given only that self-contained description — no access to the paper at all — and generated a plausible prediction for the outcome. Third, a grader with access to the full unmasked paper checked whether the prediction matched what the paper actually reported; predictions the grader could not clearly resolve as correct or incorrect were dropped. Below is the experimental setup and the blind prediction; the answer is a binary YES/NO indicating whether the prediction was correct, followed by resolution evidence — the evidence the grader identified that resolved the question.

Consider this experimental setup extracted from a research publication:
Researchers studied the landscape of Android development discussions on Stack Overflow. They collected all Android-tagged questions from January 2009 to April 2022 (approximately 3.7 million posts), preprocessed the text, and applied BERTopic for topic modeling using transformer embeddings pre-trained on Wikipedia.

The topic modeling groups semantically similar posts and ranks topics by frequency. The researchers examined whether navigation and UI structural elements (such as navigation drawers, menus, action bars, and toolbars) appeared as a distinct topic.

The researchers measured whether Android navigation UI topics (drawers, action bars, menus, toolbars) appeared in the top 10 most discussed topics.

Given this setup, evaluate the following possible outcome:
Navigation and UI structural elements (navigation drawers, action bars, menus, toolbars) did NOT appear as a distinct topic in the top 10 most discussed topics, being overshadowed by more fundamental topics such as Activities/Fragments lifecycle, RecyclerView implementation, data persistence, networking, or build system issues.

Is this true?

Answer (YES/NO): NO